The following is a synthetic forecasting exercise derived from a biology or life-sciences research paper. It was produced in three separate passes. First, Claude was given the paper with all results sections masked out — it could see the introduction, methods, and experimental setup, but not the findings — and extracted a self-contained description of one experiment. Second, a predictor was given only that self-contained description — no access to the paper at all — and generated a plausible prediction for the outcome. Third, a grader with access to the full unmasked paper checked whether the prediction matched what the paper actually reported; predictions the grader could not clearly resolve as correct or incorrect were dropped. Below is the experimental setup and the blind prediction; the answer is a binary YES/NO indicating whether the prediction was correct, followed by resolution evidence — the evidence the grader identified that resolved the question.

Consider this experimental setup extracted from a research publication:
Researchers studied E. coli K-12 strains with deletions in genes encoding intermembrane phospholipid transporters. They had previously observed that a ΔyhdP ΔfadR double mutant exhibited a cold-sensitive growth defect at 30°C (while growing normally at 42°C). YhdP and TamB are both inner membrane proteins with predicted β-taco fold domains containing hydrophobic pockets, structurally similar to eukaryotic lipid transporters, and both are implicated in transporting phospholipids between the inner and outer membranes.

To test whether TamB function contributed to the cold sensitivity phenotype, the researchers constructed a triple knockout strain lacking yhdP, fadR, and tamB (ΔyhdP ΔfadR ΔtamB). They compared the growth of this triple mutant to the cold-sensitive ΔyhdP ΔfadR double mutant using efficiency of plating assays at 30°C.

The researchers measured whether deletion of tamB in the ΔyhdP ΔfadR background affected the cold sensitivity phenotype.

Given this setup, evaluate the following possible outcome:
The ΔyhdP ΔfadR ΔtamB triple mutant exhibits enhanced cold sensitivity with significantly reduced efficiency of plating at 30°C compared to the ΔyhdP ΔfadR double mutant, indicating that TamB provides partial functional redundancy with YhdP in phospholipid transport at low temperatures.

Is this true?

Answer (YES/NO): NO